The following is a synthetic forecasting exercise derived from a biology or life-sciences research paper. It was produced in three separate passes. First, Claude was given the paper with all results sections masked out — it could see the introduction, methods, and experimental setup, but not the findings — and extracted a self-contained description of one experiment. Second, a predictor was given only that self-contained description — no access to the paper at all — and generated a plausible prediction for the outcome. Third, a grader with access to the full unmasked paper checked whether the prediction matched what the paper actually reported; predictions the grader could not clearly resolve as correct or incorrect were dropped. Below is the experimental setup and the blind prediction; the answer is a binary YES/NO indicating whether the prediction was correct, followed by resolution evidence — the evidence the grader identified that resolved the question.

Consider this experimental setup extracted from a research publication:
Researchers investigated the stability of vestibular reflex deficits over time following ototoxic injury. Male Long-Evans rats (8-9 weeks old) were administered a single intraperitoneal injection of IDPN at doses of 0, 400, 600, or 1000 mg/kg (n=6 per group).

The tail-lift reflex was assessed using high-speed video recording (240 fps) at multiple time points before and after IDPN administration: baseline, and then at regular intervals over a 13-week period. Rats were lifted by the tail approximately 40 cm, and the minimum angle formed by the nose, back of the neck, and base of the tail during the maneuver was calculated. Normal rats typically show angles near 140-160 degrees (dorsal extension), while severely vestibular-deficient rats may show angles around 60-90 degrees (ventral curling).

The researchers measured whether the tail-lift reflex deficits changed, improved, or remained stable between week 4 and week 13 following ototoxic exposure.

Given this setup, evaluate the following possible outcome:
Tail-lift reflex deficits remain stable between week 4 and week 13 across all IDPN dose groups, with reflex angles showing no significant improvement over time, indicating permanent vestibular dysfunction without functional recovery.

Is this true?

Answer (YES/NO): YES